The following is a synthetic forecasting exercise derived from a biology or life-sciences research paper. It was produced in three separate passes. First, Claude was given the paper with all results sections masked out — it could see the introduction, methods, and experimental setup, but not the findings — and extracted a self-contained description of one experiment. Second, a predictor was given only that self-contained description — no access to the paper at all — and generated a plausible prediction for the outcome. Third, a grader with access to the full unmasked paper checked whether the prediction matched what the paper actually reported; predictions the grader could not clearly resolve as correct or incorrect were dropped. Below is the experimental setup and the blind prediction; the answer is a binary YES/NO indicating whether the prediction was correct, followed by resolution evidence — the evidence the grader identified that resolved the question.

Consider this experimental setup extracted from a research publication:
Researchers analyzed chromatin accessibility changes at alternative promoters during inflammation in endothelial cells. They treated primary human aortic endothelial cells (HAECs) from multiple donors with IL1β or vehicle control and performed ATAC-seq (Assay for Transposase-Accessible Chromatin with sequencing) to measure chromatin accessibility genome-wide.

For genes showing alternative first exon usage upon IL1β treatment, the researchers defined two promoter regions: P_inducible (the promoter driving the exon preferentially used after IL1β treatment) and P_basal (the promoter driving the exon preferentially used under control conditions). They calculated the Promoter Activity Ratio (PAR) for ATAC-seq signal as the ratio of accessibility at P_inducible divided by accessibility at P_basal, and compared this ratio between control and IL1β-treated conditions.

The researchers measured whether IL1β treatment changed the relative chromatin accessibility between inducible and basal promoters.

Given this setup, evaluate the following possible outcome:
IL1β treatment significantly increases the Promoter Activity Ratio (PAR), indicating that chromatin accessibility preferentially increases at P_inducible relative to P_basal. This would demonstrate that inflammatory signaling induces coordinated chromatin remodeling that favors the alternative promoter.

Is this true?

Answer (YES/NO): NO